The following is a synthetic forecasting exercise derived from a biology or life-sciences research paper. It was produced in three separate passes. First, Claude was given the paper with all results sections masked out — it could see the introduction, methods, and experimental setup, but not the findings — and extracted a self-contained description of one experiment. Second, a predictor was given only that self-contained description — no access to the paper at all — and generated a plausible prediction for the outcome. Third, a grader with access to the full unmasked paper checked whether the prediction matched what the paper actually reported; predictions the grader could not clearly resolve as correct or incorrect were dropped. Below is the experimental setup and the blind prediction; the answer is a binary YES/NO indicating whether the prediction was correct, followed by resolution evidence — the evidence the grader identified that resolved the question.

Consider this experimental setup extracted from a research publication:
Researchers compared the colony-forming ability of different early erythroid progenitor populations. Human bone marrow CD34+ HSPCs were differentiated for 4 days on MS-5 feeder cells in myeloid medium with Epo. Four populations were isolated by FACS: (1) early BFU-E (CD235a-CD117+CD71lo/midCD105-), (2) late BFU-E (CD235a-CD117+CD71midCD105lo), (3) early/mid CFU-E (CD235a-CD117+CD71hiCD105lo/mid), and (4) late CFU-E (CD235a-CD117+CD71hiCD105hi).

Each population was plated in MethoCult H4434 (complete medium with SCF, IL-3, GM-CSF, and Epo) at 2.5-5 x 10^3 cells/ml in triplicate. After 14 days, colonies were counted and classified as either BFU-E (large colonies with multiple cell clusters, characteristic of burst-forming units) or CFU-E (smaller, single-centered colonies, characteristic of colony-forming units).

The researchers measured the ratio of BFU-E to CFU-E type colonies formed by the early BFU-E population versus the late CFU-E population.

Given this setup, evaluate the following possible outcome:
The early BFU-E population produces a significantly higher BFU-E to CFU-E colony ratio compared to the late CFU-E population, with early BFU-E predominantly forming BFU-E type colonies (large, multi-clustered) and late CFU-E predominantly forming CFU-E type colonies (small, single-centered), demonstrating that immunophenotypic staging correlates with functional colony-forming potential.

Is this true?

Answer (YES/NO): YES